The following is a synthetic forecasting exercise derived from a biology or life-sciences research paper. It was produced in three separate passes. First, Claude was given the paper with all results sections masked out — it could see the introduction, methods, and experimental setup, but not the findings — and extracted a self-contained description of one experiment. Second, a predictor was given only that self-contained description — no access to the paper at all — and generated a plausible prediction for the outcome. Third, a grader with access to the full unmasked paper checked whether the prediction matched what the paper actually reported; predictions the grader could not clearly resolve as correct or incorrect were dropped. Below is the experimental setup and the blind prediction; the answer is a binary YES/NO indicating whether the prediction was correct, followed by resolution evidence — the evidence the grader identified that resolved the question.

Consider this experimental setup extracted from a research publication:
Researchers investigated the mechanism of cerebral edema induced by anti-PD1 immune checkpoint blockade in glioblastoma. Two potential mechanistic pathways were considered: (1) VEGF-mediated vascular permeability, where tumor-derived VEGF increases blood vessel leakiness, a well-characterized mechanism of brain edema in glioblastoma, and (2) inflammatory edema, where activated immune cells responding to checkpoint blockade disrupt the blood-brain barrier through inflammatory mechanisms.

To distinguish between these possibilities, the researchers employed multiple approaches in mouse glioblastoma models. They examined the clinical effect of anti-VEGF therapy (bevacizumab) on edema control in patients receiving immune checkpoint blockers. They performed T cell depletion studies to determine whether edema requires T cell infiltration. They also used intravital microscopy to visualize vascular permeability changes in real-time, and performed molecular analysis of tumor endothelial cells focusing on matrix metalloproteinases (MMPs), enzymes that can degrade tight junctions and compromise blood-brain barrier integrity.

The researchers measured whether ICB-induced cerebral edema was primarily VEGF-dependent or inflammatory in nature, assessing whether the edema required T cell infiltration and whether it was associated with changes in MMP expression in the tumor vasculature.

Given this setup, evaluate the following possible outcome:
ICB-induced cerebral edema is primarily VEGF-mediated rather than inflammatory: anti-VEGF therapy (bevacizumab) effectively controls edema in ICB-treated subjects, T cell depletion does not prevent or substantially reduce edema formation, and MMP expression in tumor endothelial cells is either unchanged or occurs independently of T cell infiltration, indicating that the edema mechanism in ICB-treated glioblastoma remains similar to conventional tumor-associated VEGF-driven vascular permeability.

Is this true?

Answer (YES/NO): NO